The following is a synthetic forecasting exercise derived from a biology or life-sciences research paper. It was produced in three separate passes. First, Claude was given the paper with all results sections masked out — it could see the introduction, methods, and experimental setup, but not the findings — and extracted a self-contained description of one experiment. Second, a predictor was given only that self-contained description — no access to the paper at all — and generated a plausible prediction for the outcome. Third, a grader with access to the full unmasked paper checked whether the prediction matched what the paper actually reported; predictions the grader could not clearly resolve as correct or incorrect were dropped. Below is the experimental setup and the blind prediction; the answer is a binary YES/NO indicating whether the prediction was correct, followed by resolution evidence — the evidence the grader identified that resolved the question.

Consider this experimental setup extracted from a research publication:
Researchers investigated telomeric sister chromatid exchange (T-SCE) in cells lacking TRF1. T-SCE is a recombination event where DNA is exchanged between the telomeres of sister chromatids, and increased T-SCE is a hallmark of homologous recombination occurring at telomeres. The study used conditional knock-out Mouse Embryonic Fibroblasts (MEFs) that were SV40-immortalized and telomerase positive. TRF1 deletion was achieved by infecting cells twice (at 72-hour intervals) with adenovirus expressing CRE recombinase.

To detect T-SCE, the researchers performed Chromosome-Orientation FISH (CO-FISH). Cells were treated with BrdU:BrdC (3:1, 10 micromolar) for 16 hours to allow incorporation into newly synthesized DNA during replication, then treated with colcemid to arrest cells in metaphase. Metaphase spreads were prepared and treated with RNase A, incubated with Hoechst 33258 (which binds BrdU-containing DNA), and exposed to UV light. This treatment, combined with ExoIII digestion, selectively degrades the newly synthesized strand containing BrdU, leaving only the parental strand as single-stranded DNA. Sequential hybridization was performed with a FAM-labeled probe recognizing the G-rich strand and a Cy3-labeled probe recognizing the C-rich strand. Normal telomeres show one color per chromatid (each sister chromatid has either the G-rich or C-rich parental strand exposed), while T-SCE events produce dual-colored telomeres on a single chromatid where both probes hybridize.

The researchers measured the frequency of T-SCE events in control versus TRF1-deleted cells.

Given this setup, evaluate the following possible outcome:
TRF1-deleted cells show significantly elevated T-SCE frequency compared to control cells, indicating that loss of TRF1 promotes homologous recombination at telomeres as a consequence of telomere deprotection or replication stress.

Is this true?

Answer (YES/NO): YES